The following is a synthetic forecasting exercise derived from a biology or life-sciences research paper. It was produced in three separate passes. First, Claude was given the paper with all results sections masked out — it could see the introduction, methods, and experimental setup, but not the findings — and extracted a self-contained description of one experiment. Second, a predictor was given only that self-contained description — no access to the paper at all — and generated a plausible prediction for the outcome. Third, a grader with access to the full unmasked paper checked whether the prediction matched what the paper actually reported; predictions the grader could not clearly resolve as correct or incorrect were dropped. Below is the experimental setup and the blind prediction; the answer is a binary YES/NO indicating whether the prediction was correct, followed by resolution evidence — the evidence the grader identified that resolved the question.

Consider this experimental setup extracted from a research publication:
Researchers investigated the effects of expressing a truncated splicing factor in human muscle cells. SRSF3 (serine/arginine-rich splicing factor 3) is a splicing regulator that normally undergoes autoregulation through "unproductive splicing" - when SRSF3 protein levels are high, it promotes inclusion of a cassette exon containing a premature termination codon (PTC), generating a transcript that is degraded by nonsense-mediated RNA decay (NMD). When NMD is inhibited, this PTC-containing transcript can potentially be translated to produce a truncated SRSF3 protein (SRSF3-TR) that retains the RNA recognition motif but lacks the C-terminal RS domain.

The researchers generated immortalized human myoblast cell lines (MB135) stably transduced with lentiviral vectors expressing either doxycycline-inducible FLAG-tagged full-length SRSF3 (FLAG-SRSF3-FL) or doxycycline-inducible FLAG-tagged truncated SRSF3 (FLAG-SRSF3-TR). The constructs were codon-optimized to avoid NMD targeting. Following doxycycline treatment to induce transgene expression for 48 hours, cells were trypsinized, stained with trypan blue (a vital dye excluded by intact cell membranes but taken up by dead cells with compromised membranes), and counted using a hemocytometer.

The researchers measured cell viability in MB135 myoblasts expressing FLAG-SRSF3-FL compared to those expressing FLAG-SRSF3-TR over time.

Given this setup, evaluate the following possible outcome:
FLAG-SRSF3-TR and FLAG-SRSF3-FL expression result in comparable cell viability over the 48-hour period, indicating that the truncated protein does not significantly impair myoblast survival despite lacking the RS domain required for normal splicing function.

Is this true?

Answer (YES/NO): NO